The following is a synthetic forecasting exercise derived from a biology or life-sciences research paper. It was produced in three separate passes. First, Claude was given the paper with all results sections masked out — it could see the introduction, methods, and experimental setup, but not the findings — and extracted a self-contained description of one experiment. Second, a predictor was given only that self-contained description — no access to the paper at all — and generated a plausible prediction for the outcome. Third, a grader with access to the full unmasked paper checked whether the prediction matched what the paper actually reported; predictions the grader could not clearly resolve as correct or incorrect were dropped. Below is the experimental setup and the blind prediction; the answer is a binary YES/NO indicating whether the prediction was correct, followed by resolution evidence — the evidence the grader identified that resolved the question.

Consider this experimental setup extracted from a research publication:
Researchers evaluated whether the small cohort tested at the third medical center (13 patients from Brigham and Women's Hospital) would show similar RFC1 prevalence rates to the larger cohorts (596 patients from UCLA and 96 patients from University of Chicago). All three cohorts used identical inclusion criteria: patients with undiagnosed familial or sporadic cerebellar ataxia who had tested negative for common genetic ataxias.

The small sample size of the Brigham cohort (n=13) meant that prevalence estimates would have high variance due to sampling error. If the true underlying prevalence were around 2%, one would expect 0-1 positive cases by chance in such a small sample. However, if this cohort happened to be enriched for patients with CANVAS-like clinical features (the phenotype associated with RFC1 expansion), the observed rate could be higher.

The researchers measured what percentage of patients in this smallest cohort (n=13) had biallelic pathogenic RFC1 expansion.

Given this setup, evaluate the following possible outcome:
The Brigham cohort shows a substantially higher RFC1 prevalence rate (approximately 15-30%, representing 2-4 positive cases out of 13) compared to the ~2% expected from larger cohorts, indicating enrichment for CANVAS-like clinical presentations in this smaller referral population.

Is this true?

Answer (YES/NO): YES